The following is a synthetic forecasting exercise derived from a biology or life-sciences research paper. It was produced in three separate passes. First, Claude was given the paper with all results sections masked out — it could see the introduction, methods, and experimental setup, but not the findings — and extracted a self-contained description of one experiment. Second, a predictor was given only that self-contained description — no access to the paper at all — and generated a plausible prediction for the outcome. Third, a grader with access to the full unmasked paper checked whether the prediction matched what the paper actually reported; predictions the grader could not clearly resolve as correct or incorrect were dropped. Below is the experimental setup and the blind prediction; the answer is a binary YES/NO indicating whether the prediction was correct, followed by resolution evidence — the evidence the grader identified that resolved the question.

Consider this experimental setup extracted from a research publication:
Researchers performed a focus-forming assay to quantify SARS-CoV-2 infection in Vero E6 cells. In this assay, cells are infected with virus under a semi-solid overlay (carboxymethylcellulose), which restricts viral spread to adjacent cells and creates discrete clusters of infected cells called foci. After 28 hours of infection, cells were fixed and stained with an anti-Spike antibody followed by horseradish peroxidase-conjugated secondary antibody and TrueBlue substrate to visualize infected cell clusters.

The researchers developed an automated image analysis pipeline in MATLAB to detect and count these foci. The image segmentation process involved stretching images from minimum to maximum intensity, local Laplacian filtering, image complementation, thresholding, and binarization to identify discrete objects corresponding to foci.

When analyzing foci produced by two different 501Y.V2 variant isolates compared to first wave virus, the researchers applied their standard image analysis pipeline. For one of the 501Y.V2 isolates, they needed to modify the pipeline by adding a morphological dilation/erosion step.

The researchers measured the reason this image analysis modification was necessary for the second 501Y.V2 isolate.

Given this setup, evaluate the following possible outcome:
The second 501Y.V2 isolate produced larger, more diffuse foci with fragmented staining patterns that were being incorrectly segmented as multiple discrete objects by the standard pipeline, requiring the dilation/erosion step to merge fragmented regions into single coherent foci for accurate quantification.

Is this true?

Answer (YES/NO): YES